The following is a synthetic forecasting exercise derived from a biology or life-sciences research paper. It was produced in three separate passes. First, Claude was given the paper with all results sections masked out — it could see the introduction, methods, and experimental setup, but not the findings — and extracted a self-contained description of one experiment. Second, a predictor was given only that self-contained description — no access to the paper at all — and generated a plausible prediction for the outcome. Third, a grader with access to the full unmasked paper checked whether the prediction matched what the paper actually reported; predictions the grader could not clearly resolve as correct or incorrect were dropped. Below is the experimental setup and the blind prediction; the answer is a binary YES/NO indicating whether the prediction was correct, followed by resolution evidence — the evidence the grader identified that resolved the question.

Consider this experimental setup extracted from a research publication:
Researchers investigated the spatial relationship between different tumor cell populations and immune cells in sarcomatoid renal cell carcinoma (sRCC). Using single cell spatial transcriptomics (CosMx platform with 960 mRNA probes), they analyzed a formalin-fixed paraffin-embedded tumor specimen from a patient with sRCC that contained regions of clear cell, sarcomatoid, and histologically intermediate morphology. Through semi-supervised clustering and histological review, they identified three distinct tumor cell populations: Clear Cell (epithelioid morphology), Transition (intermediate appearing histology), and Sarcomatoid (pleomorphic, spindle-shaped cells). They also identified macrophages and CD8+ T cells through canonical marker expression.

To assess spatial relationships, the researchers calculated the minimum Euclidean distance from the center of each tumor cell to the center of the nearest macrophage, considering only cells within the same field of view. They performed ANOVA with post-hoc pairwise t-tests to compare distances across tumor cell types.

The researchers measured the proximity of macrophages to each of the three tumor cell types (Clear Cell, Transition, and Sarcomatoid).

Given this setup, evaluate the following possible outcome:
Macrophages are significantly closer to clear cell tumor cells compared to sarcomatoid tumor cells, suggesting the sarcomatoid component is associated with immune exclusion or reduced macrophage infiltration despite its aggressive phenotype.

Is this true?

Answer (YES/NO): NO